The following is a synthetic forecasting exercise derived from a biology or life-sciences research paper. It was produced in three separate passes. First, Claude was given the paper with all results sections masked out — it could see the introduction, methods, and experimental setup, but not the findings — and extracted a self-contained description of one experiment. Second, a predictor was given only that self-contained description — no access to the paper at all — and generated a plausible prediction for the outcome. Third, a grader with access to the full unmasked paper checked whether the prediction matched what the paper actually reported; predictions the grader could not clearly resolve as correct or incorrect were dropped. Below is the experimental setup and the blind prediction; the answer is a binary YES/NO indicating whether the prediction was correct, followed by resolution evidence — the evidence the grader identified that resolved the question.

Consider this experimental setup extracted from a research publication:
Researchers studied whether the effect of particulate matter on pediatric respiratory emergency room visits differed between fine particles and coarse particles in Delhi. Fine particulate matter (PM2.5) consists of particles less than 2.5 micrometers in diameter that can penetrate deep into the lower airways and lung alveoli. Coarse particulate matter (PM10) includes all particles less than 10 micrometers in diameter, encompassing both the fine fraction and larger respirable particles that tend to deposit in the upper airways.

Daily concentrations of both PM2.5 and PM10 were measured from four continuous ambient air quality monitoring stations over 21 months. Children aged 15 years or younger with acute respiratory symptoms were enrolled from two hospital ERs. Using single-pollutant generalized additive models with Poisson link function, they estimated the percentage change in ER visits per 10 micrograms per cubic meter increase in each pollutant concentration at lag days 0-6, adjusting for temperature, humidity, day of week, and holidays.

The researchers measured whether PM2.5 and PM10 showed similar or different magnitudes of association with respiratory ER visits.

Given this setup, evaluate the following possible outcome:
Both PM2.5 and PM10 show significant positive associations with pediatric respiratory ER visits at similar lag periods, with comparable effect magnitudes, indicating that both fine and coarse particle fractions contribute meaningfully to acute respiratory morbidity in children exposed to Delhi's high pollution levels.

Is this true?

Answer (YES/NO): NO